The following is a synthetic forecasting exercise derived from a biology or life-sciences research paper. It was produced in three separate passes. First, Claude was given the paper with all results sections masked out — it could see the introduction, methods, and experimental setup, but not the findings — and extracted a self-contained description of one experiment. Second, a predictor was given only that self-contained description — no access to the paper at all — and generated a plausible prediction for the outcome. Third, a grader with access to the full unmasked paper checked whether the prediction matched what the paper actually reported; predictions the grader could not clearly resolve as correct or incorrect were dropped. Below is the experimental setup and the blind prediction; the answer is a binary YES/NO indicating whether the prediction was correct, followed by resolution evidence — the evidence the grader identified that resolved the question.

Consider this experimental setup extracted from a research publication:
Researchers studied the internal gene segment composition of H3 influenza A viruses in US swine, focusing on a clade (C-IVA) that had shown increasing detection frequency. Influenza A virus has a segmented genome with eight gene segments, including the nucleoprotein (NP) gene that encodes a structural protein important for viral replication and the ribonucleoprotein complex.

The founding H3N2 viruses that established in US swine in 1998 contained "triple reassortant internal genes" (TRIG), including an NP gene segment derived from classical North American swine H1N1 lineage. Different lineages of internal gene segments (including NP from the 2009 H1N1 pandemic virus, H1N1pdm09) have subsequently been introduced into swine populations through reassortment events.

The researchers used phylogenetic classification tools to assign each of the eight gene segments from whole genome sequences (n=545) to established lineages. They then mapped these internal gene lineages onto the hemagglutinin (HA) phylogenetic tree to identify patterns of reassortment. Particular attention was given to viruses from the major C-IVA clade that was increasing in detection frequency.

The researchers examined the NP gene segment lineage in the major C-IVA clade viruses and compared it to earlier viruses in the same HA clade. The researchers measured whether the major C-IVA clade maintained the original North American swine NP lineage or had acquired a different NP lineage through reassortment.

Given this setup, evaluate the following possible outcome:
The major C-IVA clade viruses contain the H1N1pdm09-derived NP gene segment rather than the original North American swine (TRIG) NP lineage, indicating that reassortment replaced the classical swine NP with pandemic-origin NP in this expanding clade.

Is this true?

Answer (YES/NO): YES